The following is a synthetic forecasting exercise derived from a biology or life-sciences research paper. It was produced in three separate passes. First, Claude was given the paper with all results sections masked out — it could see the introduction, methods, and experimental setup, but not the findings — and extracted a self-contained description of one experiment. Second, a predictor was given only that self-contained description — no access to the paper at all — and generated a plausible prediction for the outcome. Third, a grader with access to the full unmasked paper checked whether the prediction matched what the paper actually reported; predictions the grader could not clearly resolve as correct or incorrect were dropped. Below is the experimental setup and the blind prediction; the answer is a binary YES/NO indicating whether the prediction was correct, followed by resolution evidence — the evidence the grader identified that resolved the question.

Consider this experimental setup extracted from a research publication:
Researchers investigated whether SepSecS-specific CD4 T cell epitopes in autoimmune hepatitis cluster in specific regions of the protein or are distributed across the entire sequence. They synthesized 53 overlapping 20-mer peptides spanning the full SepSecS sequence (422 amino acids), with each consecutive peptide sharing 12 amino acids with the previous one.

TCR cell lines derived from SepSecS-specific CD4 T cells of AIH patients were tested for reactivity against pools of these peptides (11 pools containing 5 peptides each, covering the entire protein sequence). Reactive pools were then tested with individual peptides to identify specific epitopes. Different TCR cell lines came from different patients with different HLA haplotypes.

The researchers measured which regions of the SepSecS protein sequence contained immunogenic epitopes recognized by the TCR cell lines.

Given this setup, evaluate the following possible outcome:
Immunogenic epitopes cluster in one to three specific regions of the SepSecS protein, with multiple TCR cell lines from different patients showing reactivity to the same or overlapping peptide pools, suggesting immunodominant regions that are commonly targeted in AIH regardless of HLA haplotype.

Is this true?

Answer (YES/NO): NO